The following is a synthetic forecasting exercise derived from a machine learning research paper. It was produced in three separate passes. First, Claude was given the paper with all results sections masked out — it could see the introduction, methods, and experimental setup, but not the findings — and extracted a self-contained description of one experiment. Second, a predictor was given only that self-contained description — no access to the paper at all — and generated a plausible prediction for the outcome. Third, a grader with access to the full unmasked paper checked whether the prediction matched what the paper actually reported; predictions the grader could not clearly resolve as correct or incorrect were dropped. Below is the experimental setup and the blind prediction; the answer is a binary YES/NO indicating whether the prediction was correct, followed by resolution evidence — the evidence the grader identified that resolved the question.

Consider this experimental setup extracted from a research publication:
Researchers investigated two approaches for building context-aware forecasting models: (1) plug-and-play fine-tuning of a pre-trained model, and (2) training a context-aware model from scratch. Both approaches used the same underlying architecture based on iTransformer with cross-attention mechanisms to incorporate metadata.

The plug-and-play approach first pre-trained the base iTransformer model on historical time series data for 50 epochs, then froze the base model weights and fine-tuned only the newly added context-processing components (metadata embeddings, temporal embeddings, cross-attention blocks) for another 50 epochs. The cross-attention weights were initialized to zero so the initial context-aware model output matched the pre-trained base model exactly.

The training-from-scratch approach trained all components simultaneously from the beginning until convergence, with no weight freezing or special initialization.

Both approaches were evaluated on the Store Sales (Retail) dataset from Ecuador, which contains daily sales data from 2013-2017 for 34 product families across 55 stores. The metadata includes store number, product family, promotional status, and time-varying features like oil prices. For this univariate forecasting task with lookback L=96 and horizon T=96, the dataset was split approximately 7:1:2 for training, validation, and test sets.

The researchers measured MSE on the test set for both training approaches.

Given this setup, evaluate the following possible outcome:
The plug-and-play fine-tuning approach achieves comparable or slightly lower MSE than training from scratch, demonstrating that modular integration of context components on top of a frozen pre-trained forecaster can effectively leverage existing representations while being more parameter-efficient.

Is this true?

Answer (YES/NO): YES